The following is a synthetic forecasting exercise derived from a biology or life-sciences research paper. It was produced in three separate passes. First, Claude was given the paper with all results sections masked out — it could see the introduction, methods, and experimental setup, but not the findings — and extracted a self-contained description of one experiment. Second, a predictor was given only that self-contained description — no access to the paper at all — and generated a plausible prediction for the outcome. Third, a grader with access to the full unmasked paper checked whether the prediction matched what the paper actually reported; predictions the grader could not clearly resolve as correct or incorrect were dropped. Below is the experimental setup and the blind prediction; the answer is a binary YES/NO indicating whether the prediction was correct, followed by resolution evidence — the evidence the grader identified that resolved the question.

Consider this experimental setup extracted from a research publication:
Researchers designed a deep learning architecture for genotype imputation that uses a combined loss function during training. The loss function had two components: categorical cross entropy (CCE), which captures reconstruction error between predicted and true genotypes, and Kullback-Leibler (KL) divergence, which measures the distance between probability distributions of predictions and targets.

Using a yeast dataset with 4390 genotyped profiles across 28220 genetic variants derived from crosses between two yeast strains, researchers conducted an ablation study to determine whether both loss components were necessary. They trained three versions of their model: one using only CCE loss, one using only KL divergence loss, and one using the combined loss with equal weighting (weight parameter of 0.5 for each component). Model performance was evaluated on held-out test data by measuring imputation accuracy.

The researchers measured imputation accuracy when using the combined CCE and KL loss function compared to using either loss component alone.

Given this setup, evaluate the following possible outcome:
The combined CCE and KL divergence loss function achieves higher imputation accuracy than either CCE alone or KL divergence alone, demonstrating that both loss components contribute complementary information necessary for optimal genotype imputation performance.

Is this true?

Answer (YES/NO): YES